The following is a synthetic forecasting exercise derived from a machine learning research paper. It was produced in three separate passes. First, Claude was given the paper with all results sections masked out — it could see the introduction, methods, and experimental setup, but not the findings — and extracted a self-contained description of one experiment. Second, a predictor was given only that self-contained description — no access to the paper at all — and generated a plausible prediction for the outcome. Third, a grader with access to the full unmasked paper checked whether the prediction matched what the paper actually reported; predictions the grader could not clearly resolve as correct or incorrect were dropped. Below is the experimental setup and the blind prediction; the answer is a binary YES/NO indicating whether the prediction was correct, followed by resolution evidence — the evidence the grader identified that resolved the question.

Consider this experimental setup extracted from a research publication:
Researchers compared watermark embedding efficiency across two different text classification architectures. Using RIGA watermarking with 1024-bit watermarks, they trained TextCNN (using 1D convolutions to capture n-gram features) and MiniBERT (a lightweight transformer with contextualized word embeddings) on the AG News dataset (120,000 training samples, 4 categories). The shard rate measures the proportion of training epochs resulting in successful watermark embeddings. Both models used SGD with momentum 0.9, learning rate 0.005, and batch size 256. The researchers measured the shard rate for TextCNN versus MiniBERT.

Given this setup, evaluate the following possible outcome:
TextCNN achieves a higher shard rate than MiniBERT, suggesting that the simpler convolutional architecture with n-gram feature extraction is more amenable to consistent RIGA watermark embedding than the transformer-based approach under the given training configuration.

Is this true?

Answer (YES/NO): NO